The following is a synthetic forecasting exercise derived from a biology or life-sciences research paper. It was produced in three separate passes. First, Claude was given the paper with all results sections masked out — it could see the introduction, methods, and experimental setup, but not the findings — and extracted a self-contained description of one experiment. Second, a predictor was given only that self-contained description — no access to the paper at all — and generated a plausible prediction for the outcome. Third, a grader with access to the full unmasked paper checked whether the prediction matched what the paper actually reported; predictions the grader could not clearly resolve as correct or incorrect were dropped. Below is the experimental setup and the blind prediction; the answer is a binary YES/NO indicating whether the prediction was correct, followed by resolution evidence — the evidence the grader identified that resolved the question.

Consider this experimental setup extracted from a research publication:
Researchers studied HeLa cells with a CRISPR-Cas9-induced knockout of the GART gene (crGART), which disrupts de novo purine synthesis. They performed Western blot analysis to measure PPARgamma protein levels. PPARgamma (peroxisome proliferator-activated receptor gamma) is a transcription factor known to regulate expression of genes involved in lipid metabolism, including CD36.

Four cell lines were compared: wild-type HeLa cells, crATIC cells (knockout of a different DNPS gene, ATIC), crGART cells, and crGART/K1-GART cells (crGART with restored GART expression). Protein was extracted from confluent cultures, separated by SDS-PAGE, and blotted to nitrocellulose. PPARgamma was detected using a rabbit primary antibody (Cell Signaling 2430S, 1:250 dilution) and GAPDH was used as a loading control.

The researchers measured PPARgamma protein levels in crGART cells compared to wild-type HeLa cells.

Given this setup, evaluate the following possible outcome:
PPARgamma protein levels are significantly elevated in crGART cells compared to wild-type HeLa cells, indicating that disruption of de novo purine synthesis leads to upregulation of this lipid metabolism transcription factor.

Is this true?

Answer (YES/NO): YES